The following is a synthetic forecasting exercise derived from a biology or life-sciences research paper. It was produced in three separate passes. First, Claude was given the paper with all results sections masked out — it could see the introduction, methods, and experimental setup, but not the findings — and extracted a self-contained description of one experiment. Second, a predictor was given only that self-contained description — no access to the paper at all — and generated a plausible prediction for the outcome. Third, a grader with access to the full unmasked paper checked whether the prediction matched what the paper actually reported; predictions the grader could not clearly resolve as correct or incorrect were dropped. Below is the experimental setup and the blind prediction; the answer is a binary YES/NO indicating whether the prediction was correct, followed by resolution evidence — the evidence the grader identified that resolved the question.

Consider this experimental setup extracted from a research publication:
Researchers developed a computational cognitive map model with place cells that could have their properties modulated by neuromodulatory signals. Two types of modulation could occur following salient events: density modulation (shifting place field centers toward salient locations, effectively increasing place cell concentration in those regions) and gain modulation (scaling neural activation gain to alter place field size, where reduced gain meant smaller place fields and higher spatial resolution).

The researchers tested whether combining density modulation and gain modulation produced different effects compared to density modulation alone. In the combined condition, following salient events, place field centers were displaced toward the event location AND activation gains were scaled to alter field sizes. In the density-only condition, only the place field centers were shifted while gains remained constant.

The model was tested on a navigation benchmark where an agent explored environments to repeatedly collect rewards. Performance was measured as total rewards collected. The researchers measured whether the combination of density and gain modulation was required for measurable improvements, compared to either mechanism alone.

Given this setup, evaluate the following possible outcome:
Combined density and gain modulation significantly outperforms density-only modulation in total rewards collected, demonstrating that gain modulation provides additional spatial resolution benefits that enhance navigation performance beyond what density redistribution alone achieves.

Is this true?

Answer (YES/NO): NO